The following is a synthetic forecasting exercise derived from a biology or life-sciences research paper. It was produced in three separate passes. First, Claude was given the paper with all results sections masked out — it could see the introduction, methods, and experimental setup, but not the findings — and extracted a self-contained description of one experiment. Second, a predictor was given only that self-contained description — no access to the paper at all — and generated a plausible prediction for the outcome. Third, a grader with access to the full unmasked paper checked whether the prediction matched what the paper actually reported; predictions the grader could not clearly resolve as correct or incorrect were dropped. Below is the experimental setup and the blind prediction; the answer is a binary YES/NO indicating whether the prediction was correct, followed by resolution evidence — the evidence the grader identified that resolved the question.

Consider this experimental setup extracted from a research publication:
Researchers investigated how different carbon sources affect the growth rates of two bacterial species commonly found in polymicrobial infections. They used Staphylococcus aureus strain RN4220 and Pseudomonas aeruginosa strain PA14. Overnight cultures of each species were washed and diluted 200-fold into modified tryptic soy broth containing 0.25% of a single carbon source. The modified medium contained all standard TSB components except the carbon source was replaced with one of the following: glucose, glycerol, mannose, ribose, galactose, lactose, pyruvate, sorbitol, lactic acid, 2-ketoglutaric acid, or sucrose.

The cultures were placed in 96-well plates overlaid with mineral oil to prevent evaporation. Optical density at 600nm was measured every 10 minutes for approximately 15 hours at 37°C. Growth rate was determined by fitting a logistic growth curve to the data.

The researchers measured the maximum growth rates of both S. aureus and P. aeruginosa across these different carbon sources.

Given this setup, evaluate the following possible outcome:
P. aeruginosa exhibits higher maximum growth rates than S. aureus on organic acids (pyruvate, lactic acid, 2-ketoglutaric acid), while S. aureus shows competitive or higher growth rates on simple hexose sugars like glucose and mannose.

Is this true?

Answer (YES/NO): NO